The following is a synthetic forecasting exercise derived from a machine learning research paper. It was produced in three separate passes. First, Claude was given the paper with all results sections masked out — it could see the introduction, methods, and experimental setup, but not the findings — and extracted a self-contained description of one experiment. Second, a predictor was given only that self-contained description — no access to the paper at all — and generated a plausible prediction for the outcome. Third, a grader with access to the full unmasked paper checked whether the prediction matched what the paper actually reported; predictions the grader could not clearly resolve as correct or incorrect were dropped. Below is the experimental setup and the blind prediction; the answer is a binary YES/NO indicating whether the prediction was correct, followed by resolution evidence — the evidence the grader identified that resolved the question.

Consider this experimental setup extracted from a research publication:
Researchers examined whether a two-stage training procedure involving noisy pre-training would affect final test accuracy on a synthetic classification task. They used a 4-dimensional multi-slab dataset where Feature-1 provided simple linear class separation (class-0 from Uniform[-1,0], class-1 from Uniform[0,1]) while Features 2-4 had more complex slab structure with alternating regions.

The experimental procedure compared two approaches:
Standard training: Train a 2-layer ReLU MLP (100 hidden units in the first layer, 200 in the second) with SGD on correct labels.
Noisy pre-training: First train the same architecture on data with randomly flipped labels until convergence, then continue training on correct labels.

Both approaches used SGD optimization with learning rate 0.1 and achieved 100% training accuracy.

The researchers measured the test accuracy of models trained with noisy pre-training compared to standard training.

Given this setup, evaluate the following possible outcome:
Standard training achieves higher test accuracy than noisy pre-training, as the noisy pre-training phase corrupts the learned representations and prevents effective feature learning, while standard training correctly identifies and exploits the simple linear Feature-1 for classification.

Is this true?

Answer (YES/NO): NO